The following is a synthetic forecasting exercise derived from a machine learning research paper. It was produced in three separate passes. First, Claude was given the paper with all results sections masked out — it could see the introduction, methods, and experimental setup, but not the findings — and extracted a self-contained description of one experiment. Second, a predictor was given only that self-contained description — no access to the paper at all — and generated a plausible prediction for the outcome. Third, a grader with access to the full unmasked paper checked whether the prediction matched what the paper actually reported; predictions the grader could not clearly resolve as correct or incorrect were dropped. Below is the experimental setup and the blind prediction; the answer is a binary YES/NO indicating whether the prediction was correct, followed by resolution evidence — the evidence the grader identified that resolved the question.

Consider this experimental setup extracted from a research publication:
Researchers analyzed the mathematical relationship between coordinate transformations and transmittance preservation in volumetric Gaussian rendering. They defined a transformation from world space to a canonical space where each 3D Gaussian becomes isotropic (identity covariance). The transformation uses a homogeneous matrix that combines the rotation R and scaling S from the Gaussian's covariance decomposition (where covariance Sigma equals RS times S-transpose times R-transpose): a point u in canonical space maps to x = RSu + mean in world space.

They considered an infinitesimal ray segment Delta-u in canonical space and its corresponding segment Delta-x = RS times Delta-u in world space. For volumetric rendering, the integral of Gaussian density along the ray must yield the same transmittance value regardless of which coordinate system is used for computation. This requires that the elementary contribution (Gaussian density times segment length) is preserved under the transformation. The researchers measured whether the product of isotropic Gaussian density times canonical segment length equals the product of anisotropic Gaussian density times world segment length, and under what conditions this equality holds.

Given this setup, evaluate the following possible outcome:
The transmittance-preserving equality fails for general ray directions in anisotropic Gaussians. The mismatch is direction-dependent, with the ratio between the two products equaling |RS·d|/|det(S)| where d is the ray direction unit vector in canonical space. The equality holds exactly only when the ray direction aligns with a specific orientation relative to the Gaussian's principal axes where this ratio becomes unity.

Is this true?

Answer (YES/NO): NO